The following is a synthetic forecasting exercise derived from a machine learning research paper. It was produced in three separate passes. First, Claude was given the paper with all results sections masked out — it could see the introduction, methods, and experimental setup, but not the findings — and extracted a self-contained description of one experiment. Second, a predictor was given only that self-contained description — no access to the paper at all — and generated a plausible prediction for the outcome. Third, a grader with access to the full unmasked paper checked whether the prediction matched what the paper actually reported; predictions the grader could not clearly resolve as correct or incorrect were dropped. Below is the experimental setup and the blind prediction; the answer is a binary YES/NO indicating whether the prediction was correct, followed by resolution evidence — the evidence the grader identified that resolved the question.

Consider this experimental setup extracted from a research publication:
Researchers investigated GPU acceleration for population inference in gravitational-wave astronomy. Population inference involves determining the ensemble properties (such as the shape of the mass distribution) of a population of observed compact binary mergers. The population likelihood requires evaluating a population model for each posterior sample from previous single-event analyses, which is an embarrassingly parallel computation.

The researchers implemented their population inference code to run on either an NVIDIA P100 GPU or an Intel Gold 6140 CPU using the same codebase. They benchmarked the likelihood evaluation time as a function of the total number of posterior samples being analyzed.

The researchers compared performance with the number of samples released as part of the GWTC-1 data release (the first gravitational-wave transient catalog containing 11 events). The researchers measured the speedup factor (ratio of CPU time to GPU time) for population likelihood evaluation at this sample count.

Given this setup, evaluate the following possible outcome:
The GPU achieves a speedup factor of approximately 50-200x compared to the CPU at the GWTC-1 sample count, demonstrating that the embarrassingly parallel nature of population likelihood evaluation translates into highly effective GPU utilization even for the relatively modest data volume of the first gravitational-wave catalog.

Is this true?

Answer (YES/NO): NO